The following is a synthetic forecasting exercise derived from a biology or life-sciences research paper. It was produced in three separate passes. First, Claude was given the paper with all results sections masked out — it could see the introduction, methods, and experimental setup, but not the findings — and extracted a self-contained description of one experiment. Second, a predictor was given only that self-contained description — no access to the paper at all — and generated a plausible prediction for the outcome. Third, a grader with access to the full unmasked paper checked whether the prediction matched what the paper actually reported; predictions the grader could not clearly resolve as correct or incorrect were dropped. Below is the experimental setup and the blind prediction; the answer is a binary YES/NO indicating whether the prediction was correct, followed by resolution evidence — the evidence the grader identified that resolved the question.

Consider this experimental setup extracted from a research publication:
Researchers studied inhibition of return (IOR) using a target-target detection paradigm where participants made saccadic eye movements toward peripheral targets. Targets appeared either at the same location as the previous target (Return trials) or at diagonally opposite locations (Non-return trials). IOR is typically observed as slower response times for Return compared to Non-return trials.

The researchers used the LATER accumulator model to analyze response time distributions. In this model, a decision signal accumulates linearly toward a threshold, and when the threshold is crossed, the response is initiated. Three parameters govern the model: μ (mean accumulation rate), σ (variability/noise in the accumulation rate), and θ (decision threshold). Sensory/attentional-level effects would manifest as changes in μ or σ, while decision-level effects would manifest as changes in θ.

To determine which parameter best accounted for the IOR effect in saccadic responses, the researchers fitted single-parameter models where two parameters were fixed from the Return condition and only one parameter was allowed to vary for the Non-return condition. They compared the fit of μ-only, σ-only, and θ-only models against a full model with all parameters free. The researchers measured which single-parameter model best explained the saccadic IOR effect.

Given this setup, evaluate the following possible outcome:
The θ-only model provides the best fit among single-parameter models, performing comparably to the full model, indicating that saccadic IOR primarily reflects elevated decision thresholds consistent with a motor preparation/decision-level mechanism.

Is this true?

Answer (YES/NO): NO